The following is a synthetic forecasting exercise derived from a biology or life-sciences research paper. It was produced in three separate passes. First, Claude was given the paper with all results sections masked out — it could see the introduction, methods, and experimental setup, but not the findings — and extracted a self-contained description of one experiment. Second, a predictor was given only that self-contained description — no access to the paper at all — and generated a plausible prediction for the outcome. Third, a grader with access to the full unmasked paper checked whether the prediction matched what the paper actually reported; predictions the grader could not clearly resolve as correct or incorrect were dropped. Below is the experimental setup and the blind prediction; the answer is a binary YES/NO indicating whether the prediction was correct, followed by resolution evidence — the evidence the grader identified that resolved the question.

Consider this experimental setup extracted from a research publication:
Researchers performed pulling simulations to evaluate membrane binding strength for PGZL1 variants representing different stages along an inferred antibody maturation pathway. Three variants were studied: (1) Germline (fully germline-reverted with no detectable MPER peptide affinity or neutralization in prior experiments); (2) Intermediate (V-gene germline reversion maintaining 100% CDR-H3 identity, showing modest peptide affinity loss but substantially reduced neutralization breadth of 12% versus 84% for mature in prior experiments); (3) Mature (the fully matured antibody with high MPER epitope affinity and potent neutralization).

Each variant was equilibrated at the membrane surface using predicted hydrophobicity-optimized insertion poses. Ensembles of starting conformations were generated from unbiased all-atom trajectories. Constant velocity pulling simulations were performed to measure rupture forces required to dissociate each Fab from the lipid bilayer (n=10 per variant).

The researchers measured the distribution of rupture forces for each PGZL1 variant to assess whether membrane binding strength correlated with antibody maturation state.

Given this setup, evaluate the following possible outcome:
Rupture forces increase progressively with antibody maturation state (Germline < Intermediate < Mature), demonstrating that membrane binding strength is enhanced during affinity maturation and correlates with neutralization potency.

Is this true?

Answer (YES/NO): NO